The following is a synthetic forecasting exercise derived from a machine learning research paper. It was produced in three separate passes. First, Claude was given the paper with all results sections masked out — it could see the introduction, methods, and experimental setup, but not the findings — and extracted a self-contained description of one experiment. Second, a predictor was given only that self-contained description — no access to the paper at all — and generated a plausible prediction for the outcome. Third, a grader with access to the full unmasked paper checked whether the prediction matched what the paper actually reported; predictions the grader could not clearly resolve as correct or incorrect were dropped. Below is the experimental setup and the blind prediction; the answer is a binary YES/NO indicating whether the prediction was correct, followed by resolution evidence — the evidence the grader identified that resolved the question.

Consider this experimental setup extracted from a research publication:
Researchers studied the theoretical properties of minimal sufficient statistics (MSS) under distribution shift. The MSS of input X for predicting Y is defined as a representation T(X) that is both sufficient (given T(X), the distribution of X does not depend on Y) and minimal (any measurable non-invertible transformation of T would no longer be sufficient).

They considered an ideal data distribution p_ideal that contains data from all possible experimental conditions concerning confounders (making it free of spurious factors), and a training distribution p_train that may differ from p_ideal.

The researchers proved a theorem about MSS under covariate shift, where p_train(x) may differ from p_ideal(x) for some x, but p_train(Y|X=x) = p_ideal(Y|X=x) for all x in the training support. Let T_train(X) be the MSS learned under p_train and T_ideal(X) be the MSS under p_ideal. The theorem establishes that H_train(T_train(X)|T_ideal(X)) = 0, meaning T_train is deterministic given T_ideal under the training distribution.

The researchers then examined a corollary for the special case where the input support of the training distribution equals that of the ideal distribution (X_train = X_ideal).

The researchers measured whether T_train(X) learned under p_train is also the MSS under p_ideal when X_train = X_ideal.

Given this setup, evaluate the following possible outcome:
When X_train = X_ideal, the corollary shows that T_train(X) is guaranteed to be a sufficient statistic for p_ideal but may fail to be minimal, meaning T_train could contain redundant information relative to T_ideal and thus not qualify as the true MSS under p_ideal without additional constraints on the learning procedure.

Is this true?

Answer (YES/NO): NO